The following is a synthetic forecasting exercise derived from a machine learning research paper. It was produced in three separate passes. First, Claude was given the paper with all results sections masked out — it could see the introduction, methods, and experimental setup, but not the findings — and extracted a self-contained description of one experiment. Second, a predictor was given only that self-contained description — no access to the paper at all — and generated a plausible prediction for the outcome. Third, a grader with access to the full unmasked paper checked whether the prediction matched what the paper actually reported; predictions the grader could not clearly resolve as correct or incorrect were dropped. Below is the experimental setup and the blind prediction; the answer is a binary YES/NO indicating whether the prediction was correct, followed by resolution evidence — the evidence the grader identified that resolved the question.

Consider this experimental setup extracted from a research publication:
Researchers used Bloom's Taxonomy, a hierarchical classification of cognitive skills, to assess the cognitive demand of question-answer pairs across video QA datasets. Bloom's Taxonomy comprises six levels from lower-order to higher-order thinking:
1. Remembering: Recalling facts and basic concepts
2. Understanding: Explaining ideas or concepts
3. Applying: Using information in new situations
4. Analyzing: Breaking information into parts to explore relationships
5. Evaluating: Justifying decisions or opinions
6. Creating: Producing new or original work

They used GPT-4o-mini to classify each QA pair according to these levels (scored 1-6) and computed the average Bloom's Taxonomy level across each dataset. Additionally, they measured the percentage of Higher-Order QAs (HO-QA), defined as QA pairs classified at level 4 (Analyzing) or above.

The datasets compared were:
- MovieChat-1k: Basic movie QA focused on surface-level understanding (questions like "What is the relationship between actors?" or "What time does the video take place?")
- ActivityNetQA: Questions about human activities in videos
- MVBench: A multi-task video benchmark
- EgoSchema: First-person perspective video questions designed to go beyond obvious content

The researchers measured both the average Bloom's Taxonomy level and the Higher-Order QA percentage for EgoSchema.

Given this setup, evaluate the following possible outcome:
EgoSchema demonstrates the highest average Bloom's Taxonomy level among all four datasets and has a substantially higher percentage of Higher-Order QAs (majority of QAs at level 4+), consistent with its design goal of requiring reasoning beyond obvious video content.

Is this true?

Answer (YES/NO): NO